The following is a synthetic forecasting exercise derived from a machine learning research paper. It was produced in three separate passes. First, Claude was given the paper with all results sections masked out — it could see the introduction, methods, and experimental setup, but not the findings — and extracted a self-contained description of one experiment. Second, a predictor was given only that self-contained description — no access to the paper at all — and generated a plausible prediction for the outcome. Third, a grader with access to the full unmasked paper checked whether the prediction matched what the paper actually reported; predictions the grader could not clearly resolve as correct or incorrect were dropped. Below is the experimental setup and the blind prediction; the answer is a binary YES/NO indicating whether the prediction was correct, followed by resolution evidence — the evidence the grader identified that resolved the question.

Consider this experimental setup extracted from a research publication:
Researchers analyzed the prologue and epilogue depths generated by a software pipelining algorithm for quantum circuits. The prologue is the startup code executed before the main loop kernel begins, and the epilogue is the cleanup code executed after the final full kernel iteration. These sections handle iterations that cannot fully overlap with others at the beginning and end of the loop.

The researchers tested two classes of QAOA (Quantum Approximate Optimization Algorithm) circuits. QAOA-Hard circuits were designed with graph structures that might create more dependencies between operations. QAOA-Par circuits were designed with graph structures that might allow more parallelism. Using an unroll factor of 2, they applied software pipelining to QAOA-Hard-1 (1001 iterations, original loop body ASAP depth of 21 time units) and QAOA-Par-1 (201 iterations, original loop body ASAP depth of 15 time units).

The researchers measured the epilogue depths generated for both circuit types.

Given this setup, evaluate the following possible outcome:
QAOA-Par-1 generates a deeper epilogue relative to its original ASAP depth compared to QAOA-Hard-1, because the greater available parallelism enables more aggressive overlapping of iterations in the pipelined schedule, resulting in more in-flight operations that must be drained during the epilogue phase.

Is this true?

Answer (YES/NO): NO